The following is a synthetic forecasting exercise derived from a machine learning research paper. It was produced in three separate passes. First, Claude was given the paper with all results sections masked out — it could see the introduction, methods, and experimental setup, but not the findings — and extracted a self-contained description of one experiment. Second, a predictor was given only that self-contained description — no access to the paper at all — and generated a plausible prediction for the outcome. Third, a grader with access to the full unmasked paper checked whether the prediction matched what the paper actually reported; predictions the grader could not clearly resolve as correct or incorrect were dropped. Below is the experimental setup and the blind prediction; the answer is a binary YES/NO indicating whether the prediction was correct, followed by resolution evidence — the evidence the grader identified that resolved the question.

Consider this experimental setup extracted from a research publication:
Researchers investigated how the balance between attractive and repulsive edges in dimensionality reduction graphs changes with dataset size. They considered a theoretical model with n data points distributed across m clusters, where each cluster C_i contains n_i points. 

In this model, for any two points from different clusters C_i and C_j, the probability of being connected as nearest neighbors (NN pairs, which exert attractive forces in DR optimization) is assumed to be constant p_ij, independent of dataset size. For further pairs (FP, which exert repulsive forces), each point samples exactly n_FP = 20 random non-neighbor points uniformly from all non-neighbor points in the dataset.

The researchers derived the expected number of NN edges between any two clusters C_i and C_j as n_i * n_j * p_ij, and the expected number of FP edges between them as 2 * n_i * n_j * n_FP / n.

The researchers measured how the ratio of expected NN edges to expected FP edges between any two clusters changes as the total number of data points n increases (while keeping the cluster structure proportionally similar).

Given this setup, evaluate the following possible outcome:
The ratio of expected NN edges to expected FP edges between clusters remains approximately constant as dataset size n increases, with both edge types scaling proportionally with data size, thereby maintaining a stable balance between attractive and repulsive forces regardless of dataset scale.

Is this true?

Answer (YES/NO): NO